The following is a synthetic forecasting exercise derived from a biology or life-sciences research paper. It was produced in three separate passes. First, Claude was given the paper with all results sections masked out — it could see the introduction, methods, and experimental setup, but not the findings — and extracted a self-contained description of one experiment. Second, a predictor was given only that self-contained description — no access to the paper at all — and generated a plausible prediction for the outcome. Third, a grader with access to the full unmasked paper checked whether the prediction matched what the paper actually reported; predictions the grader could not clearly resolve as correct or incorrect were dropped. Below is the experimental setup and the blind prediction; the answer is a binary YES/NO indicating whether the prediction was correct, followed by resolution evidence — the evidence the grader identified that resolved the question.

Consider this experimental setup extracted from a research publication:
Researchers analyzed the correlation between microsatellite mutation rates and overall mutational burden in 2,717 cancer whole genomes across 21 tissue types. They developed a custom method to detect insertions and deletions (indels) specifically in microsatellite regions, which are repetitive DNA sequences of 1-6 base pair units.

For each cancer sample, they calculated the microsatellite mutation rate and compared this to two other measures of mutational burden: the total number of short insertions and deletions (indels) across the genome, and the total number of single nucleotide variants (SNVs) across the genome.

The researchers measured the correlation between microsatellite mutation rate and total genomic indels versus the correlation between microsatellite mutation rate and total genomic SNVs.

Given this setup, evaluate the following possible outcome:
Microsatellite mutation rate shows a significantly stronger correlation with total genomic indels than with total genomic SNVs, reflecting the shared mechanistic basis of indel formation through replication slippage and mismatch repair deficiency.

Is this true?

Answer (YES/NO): YES